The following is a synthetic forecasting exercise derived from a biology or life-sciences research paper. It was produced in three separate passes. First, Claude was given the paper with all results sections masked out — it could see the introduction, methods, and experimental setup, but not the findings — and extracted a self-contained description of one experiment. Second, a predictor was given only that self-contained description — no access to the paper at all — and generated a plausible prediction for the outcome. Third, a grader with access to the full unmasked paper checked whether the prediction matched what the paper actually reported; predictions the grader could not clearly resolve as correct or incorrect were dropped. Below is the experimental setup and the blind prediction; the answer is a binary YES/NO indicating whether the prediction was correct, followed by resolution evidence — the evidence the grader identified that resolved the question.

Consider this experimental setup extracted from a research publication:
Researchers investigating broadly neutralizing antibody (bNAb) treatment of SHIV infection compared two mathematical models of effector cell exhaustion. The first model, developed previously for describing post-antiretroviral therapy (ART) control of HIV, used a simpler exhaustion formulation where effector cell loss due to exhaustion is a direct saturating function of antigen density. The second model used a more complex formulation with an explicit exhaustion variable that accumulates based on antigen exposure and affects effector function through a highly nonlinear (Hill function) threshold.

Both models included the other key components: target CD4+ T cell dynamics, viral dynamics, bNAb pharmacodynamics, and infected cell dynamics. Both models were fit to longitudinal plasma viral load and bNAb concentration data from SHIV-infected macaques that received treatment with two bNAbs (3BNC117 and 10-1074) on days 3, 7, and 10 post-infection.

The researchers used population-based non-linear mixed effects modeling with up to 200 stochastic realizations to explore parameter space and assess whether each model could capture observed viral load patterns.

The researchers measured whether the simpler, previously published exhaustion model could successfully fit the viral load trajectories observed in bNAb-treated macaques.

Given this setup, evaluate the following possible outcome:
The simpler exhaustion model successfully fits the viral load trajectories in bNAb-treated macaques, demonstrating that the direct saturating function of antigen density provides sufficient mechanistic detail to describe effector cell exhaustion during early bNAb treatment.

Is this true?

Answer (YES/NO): NO